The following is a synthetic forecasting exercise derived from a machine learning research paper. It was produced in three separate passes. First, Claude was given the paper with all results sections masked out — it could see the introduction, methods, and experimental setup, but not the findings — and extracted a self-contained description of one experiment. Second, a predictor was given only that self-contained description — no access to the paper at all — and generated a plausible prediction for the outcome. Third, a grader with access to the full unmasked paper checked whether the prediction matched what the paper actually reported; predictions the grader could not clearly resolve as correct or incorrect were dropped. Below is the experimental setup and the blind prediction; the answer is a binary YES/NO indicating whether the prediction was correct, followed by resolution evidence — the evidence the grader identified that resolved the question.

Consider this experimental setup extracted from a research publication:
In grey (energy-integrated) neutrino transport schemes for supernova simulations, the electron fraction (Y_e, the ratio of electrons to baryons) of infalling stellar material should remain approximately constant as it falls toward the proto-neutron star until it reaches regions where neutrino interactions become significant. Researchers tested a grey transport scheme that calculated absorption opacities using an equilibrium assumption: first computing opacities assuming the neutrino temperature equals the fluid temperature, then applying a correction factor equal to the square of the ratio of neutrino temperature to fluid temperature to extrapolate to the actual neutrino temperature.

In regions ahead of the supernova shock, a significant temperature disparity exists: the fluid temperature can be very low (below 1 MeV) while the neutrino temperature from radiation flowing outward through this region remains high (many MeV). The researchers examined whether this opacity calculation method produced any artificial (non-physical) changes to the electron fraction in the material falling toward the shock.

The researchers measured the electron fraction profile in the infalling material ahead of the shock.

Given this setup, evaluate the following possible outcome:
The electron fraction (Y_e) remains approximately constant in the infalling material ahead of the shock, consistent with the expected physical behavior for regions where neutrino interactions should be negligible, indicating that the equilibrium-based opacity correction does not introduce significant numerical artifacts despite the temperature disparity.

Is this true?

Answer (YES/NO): NO